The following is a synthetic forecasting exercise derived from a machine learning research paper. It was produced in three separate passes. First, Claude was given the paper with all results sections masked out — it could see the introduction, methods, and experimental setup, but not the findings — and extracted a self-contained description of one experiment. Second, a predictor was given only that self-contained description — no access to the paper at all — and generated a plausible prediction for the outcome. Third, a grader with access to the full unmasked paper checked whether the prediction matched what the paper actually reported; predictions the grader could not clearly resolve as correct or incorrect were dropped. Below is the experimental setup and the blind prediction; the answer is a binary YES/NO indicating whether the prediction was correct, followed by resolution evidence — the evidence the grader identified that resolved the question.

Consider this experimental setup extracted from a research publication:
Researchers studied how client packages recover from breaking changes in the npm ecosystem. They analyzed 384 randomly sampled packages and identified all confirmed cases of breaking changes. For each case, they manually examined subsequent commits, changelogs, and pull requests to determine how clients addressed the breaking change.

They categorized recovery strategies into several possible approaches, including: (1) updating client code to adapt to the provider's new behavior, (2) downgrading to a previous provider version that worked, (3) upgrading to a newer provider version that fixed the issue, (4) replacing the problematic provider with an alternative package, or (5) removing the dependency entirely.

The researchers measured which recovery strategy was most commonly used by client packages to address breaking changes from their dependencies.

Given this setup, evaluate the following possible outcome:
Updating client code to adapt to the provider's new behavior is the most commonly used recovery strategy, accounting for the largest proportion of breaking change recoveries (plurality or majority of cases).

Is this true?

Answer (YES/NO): NO